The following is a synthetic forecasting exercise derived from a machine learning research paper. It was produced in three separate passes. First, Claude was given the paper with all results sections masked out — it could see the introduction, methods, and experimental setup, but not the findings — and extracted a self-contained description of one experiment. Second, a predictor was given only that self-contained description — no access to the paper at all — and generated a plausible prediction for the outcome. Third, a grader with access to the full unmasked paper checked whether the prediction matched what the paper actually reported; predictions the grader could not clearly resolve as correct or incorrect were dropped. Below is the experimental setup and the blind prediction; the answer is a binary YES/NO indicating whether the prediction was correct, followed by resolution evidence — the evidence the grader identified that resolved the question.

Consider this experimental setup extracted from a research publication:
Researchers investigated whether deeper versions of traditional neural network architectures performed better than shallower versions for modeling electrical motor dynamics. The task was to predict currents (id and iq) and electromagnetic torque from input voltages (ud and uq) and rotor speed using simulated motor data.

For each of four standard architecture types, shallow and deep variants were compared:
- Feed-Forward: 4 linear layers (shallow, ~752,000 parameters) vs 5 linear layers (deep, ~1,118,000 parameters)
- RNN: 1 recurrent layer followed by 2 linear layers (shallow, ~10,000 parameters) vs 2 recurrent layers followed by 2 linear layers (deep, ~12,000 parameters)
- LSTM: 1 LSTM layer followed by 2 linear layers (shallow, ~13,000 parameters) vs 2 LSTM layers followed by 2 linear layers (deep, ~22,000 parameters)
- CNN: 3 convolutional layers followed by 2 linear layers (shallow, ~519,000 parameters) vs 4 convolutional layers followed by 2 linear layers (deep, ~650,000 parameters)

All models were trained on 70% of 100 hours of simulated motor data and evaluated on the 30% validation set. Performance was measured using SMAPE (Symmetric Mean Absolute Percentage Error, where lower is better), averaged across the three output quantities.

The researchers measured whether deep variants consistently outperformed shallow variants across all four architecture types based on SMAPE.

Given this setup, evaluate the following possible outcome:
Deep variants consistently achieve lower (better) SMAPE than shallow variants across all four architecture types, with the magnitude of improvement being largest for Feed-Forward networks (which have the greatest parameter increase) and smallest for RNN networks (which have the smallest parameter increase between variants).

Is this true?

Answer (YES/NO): NO